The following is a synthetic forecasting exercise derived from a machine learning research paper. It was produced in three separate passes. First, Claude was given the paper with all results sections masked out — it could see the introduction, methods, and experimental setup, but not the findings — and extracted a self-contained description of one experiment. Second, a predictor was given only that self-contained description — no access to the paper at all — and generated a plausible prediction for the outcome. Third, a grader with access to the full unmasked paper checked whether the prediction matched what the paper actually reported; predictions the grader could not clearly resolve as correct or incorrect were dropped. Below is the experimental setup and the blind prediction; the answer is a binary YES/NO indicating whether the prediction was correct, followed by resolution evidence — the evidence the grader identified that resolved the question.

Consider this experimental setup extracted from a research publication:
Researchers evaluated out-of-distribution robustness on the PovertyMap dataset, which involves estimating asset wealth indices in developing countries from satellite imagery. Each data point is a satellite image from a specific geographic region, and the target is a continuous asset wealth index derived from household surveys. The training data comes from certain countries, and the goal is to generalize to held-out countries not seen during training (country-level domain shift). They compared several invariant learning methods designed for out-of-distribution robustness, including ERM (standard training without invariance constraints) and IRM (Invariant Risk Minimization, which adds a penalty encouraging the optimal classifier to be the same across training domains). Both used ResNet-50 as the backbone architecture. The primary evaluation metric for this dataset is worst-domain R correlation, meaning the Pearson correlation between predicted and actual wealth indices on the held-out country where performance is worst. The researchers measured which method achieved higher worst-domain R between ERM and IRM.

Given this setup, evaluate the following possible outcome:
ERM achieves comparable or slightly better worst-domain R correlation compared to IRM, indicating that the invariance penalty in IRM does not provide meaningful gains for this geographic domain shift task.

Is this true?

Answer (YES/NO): NO